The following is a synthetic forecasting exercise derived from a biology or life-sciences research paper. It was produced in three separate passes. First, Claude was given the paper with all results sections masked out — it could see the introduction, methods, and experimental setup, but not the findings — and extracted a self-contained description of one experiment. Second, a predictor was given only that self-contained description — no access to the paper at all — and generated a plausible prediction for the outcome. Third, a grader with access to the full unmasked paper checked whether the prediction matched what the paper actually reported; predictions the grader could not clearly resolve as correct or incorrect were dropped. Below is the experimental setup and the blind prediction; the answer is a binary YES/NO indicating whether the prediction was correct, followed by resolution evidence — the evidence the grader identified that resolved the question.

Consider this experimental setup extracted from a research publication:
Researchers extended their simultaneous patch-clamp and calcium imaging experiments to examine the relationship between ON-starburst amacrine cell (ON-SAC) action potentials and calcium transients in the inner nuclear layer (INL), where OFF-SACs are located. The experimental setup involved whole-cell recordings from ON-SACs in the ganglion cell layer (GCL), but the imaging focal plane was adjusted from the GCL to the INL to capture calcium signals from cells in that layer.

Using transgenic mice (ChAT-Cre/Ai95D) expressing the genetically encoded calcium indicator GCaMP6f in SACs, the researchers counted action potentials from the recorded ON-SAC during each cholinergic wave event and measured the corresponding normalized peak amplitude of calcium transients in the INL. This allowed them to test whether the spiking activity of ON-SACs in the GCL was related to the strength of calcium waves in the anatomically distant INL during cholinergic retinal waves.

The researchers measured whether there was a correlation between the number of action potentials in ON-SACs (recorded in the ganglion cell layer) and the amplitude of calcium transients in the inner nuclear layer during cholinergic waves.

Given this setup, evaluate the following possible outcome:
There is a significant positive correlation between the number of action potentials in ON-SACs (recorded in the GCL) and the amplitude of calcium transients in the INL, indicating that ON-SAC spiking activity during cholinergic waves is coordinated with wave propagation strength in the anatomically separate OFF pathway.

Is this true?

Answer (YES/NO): YES